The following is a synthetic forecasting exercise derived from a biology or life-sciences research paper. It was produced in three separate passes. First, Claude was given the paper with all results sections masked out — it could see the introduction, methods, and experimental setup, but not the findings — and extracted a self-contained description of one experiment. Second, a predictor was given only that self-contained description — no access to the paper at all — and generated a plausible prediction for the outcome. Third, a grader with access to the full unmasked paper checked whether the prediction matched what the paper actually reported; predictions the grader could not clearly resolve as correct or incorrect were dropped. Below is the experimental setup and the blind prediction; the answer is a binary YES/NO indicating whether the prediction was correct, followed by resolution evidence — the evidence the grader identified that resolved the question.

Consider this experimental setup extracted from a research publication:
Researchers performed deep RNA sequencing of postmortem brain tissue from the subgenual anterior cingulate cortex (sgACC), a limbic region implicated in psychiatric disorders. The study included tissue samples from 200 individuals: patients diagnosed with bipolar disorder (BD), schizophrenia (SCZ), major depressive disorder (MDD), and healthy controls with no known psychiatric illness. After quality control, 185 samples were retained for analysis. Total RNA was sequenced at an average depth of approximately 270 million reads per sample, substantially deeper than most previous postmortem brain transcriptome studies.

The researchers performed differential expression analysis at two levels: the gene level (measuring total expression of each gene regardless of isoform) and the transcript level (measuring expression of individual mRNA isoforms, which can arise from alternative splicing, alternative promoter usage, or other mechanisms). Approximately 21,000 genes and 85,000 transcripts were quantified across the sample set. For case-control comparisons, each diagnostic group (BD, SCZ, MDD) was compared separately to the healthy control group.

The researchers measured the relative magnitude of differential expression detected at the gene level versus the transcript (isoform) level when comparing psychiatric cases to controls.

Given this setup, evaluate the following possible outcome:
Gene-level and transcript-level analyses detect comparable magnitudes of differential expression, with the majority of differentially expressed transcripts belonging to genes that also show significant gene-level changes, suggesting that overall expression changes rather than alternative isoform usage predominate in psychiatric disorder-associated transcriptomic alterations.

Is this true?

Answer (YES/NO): NO